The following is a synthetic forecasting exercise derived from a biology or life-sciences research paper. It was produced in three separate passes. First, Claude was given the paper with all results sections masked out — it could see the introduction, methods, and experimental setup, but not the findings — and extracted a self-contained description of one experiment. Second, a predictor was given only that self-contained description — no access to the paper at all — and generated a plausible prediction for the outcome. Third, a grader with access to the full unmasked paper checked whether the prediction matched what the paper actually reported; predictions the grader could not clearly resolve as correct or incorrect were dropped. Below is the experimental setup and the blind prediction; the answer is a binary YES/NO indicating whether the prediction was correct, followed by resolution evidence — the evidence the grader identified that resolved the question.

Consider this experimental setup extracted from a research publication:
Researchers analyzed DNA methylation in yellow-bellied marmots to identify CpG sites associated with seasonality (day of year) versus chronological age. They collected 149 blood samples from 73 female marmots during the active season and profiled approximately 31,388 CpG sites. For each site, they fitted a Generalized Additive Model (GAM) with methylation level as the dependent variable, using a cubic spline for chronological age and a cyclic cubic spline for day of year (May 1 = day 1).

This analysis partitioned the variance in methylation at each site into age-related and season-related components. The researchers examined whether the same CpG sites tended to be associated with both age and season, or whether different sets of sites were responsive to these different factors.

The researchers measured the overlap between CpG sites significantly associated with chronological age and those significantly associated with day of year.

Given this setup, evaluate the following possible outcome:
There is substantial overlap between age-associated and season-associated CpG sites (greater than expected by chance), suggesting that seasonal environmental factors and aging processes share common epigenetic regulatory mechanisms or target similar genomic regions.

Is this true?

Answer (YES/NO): YES